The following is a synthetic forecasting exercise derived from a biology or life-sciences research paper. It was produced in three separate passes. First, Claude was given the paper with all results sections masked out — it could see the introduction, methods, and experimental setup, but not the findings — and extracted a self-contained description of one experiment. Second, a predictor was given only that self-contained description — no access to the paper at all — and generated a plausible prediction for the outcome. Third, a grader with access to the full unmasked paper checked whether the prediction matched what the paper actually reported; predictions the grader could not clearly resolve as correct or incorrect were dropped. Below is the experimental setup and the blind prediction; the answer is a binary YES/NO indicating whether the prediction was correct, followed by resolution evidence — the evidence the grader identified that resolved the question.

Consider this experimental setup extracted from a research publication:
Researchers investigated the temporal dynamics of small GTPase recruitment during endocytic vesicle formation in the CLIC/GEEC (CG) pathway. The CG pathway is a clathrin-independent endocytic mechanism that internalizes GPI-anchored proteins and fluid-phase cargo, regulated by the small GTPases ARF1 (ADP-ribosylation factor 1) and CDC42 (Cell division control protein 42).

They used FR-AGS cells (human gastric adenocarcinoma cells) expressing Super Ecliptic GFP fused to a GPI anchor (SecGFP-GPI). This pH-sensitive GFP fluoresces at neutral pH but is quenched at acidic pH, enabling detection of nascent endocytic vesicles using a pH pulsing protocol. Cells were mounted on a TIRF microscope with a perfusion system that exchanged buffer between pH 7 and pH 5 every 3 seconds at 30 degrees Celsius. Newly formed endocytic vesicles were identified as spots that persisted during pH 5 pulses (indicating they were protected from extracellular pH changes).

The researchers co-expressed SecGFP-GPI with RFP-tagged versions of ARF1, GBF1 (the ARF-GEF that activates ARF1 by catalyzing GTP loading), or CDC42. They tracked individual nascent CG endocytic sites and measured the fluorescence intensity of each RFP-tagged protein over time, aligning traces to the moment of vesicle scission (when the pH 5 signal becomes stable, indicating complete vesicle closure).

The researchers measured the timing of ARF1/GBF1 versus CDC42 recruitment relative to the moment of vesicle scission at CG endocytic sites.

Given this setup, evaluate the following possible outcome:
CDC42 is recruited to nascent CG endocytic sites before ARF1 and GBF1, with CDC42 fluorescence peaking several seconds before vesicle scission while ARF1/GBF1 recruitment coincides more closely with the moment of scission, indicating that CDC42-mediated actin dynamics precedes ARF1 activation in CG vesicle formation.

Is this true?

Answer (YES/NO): NO